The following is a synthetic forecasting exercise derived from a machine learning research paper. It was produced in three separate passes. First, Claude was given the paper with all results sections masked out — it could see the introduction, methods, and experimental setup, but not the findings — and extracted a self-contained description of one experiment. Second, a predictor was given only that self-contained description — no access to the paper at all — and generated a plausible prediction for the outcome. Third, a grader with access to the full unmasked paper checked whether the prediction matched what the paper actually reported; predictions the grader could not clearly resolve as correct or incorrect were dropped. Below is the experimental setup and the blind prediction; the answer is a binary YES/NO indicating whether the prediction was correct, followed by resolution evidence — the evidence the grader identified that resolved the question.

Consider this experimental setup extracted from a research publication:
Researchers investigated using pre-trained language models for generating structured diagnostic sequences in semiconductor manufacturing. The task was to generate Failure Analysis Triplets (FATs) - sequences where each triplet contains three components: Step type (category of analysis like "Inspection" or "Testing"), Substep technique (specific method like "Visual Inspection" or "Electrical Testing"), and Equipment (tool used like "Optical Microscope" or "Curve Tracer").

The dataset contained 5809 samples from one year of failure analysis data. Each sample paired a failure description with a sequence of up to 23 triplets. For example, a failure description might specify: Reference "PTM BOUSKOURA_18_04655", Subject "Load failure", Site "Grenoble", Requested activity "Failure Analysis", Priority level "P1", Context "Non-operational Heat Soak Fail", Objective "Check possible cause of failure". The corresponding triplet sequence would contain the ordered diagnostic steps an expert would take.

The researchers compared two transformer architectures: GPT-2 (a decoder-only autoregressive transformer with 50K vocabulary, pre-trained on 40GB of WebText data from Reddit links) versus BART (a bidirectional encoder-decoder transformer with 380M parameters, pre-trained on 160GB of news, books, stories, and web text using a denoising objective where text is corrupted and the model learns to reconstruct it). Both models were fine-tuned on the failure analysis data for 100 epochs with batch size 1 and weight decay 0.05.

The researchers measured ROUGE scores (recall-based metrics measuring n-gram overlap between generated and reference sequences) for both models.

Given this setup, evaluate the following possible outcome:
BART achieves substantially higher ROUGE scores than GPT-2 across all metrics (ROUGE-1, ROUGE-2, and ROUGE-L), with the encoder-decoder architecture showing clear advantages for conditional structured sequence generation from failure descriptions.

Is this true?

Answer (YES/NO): NO